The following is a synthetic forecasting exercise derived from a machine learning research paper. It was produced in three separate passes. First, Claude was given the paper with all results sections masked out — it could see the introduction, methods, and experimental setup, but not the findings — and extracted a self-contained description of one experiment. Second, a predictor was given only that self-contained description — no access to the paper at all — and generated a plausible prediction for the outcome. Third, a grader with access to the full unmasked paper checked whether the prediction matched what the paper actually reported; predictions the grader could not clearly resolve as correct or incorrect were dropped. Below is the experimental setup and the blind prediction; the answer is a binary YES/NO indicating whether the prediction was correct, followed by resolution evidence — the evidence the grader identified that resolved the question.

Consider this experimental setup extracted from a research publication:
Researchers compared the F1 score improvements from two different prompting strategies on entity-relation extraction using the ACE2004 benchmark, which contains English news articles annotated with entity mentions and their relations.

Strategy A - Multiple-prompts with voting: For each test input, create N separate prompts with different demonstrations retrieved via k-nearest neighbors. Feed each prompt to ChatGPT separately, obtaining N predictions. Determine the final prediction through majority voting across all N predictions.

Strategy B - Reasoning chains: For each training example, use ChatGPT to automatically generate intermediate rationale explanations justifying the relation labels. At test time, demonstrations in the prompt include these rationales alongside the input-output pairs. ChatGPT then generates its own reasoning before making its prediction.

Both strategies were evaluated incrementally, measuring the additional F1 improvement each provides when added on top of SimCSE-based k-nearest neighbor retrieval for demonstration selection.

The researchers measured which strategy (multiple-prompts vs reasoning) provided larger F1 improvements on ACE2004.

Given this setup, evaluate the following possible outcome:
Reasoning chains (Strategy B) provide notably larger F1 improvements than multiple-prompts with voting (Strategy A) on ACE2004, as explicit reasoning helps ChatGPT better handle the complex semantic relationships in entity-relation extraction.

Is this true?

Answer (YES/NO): NO